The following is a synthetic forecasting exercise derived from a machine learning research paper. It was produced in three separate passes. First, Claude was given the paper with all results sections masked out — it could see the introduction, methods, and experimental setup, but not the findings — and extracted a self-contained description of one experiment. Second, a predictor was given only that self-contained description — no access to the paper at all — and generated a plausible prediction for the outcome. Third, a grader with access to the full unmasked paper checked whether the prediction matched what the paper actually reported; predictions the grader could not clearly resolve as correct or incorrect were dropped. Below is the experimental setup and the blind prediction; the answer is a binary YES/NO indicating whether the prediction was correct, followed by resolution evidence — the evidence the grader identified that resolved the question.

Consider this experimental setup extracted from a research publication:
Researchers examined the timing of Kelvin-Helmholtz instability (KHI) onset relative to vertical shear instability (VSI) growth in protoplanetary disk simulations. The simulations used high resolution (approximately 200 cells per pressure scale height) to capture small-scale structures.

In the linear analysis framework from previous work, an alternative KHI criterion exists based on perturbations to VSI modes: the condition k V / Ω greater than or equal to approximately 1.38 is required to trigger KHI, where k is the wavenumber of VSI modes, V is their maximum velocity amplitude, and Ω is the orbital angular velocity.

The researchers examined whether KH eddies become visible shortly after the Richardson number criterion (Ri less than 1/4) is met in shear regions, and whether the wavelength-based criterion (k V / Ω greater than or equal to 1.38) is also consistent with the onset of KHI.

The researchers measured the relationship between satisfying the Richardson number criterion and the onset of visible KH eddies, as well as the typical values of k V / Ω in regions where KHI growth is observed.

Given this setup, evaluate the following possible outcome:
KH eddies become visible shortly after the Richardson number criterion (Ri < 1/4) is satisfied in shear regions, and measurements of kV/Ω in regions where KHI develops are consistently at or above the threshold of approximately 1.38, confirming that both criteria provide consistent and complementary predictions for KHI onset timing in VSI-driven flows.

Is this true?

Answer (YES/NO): YES